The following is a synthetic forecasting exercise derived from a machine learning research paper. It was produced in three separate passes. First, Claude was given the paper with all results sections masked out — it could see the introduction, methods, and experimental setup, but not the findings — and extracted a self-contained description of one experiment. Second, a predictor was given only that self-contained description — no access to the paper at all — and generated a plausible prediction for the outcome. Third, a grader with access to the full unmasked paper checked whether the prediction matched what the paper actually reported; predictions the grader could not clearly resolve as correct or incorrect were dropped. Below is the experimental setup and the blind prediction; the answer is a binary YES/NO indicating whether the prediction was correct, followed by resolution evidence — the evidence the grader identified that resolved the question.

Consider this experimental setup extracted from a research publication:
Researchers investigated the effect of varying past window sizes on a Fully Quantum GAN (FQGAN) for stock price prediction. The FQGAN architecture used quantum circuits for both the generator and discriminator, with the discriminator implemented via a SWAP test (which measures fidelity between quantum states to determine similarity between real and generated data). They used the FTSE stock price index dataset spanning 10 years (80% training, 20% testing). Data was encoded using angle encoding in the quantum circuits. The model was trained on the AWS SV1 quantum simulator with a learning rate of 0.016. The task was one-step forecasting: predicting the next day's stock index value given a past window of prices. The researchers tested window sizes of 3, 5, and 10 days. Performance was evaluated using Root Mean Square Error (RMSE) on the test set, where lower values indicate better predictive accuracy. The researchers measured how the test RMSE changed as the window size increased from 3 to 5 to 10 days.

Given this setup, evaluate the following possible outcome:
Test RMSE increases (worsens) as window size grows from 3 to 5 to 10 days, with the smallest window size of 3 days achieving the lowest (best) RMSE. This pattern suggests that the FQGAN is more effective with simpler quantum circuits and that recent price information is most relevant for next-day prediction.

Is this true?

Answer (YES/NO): NO